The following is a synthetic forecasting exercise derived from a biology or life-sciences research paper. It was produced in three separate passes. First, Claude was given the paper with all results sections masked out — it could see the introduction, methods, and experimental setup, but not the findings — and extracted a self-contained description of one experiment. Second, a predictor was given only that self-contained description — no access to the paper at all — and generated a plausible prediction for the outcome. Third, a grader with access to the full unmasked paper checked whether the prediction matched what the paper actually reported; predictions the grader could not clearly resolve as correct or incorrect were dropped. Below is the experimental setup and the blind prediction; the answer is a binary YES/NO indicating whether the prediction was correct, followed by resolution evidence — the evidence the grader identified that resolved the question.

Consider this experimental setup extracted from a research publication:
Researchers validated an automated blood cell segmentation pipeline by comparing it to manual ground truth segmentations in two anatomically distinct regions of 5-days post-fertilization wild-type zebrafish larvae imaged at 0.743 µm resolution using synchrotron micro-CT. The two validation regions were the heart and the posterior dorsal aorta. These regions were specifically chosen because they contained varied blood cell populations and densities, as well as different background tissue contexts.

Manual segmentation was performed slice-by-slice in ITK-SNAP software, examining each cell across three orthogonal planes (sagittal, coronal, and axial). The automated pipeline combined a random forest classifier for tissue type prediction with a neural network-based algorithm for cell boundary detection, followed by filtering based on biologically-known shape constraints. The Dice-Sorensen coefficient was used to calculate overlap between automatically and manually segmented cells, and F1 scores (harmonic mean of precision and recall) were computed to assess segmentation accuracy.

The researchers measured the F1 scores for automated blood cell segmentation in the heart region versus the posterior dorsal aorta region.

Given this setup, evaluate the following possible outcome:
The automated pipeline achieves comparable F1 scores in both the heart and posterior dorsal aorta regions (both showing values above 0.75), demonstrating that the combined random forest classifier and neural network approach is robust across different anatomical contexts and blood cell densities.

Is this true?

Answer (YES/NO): YES